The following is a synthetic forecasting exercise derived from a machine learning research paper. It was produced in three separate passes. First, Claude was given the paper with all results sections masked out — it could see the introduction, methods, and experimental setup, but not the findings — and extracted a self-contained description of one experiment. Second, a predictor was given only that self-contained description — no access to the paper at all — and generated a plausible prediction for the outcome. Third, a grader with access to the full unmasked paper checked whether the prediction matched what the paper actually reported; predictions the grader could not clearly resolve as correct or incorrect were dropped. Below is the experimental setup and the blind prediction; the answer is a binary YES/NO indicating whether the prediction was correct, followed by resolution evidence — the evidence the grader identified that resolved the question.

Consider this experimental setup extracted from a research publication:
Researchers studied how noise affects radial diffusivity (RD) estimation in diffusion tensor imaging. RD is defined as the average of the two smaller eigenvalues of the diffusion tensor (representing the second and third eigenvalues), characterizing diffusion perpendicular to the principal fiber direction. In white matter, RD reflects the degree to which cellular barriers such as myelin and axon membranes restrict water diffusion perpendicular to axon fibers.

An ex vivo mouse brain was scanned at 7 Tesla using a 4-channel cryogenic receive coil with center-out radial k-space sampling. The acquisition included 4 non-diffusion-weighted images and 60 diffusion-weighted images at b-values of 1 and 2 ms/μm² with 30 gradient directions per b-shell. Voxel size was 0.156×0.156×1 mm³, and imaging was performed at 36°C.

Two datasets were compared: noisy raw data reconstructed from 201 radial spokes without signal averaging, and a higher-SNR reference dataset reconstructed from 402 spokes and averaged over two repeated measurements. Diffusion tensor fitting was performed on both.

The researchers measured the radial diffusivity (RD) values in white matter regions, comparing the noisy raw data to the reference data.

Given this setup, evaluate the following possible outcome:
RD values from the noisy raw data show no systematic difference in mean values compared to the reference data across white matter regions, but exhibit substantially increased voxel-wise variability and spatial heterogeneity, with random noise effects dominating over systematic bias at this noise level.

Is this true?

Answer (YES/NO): NO